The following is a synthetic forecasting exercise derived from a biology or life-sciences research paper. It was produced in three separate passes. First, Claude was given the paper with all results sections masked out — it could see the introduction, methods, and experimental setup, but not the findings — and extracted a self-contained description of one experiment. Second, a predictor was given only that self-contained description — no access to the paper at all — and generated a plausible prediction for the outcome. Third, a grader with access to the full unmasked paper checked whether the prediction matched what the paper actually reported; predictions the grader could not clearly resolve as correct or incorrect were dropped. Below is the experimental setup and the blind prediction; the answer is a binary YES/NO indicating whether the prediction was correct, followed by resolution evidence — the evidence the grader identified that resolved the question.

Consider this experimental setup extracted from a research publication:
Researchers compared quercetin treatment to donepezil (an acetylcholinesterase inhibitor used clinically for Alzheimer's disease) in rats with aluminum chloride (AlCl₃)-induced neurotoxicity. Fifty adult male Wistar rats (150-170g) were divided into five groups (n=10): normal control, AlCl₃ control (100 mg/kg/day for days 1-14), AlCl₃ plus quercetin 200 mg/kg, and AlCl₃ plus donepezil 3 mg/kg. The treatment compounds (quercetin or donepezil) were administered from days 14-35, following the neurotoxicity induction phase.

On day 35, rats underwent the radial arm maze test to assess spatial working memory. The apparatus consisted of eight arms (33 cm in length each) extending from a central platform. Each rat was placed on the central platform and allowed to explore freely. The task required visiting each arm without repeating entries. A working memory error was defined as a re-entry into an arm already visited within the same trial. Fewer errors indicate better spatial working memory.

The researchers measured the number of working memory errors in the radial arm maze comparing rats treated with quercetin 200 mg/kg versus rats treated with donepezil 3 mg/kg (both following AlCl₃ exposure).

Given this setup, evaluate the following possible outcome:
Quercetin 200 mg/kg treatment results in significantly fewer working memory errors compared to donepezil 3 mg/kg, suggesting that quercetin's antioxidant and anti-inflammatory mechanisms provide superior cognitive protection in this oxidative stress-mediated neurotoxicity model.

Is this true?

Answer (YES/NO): NO